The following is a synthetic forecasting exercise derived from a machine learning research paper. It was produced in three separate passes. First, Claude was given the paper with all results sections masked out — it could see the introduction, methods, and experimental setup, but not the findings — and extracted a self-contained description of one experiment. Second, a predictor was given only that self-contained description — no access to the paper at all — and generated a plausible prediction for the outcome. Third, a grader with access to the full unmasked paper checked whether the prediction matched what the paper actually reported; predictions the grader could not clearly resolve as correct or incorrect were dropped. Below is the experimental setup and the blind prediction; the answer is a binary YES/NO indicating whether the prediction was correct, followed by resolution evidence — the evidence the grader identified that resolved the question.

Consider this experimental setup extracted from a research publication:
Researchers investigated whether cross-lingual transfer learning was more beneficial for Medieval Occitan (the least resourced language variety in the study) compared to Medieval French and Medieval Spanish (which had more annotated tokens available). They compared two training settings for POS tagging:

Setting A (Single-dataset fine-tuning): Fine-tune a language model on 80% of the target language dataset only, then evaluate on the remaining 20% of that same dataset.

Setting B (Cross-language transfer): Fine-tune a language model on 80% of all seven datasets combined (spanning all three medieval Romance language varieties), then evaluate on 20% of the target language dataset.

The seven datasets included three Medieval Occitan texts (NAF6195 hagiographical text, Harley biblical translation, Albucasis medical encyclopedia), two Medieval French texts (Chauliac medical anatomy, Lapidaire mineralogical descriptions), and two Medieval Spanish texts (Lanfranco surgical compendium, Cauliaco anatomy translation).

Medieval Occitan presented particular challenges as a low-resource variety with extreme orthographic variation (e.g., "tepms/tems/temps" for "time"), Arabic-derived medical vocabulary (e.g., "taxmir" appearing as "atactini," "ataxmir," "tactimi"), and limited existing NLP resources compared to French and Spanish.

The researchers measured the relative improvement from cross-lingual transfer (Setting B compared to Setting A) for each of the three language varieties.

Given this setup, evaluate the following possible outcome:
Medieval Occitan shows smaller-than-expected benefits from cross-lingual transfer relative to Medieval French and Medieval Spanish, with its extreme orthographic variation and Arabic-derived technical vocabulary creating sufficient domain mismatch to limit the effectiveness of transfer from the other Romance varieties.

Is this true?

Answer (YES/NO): NO